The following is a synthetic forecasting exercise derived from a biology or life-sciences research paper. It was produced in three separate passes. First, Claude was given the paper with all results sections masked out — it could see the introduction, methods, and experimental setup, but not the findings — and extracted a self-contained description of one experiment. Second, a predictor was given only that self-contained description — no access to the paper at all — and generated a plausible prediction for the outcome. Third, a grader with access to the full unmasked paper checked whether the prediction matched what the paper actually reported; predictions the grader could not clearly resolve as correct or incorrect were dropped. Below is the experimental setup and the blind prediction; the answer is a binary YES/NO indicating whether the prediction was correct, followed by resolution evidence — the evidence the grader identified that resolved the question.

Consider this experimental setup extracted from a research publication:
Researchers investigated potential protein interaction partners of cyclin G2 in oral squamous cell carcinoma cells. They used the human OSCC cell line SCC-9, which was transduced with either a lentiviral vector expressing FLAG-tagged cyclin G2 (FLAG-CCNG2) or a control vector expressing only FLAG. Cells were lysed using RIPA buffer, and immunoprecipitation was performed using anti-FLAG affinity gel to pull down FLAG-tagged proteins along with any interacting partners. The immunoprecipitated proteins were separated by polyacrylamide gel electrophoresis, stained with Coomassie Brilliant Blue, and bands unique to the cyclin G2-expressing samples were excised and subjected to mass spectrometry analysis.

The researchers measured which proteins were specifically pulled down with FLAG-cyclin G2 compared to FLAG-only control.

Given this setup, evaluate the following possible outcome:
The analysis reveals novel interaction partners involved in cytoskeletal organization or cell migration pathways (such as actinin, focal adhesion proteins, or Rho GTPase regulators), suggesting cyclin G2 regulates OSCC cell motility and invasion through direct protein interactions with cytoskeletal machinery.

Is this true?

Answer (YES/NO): NO